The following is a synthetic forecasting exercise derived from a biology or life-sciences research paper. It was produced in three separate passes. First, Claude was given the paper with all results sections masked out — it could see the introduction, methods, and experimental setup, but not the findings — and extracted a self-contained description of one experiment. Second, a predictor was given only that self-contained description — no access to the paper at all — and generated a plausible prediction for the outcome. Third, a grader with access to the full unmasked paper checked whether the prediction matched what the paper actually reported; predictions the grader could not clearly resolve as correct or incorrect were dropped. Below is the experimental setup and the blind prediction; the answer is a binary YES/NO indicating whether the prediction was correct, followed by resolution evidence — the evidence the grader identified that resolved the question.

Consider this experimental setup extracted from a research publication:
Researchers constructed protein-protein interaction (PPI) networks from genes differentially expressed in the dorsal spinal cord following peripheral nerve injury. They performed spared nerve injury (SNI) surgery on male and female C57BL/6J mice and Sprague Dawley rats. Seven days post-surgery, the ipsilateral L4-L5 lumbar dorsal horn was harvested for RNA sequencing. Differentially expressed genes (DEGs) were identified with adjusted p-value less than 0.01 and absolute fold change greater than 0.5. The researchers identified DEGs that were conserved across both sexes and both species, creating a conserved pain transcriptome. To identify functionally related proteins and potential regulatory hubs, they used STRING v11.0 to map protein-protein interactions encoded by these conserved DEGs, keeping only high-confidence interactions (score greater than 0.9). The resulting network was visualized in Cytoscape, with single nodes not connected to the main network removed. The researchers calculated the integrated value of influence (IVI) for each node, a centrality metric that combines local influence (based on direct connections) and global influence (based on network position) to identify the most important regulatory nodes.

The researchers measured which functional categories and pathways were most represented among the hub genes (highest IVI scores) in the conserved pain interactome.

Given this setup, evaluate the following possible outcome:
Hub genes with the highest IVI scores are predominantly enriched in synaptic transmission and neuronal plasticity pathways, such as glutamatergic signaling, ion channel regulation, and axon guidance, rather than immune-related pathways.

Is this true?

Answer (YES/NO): NO